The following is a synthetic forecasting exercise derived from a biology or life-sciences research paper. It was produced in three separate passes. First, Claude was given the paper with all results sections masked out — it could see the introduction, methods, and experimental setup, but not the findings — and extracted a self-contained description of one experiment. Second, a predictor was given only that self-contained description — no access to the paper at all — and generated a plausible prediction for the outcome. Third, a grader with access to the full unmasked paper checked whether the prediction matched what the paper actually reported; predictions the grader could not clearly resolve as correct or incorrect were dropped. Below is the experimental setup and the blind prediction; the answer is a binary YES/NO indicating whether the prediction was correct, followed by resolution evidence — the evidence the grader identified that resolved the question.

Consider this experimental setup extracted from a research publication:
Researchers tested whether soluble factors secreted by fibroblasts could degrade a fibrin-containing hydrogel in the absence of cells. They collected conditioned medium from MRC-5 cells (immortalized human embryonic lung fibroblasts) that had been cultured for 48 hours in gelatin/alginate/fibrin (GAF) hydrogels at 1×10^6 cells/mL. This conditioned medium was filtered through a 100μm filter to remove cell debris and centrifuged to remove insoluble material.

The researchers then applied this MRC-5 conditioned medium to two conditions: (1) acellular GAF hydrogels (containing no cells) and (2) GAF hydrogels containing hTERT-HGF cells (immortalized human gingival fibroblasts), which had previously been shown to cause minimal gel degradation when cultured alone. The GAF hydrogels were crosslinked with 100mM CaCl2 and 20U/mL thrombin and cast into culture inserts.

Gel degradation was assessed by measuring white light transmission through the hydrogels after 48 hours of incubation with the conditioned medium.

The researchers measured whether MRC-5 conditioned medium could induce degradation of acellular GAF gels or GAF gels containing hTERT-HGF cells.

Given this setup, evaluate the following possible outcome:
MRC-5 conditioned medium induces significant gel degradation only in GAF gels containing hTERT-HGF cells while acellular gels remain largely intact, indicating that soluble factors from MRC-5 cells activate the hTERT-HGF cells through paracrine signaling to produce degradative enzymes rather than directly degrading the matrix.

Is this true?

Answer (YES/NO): YES